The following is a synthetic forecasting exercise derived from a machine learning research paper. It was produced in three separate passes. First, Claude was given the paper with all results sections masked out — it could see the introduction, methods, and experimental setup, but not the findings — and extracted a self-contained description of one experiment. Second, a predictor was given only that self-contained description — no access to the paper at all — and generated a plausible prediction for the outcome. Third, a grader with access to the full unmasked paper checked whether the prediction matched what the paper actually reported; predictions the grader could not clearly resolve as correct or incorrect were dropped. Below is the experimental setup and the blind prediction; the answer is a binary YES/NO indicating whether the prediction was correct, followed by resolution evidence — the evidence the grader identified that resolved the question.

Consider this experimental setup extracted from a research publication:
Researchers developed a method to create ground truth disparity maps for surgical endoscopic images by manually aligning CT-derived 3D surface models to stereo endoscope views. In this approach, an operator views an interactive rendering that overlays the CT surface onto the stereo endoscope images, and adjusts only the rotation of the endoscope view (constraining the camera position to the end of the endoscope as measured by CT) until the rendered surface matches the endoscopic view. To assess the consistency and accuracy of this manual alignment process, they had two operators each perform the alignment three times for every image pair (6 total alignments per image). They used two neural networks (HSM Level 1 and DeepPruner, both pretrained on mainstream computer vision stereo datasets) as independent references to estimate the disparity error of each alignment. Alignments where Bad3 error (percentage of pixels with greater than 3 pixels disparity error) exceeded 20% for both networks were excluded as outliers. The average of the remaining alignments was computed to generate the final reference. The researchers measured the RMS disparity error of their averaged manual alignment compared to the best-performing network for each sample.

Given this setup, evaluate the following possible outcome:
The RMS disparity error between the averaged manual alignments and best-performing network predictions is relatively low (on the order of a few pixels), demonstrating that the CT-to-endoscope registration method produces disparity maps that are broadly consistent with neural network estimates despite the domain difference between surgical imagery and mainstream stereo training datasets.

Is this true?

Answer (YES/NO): YES